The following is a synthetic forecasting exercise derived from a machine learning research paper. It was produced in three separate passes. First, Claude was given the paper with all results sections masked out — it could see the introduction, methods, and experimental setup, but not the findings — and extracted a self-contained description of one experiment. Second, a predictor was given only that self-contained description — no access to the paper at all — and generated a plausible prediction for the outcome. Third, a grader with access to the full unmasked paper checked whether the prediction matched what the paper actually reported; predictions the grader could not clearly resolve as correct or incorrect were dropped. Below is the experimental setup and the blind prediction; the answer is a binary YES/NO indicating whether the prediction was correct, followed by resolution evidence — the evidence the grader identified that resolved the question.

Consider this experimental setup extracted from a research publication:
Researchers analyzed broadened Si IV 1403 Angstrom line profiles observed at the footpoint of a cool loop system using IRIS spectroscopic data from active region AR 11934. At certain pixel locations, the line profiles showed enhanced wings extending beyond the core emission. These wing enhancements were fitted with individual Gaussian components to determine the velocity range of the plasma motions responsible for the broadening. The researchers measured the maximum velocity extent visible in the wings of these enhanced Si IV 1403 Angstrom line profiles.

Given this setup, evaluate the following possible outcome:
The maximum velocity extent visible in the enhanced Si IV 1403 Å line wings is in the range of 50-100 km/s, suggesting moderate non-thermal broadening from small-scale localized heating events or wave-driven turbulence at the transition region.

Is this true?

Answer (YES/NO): NO